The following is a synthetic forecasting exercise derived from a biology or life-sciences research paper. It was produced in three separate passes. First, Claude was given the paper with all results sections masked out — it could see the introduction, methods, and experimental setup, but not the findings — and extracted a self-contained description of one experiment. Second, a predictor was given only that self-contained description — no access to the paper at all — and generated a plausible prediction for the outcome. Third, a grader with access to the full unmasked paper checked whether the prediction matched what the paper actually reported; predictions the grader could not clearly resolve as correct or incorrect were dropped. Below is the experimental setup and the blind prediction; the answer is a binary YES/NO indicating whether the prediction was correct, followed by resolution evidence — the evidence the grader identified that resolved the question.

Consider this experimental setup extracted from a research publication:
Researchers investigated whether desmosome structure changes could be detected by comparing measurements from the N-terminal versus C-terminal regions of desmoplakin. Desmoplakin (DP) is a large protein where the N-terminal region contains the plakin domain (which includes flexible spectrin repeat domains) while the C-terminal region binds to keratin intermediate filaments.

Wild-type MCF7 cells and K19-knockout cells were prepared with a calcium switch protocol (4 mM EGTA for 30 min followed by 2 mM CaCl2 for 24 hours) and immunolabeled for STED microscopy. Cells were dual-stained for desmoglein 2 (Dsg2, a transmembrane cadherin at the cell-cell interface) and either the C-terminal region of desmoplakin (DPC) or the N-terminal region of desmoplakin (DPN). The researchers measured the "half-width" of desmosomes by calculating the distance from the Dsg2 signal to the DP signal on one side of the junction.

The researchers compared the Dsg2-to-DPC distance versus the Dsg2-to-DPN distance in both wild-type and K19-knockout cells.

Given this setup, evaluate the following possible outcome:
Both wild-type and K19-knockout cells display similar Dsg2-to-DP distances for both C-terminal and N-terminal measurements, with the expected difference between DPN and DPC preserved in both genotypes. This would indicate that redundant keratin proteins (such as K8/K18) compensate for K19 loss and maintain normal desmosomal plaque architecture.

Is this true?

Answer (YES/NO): NO